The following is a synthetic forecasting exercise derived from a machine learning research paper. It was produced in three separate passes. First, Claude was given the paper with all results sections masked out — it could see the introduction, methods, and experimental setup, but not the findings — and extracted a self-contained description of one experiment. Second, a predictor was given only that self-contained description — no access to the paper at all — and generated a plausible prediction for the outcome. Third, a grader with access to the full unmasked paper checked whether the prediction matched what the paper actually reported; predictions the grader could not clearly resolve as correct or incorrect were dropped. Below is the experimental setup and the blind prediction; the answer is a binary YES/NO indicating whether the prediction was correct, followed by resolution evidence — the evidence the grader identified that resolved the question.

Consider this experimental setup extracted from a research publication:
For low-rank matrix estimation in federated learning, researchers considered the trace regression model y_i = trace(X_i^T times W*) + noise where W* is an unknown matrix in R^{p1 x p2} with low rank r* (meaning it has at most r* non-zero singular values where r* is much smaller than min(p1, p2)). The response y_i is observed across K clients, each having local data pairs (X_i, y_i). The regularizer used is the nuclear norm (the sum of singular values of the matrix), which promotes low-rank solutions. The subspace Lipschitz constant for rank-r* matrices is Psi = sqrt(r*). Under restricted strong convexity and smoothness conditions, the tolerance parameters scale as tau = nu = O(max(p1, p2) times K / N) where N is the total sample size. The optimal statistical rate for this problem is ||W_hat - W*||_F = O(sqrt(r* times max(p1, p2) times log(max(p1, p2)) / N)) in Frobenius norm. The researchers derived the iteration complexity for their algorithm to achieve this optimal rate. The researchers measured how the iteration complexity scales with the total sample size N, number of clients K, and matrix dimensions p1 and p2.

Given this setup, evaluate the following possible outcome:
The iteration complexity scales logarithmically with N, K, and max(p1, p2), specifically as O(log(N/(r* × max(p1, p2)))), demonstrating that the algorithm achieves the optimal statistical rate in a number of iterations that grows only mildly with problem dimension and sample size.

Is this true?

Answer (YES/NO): NO